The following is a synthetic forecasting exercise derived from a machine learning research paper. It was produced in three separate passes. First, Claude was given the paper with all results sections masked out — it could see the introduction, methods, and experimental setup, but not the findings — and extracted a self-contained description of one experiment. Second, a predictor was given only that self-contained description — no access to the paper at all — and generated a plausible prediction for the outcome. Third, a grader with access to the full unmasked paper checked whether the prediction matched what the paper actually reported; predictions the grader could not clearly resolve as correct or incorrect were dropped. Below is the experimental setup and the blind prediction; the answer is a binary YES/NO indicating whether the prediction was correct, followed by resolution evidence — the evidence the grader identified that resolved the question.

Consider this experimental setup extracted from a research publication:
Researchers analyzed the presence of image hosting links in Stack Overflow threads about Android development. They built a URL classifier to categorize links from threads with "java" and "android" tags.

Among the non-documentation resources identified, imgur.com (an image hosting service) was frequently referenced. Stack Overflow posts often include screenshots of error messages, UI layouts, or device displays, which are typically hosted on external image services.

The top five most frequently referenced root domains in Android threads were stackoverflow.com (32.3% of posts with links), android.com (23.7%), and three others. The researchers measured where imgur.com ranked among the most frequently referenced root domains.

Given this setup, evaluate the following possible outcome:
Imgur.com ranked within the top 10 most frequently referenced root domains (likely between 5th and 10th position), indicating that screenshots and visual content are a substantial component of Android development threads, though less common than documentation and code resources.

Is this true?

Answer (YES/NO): NO